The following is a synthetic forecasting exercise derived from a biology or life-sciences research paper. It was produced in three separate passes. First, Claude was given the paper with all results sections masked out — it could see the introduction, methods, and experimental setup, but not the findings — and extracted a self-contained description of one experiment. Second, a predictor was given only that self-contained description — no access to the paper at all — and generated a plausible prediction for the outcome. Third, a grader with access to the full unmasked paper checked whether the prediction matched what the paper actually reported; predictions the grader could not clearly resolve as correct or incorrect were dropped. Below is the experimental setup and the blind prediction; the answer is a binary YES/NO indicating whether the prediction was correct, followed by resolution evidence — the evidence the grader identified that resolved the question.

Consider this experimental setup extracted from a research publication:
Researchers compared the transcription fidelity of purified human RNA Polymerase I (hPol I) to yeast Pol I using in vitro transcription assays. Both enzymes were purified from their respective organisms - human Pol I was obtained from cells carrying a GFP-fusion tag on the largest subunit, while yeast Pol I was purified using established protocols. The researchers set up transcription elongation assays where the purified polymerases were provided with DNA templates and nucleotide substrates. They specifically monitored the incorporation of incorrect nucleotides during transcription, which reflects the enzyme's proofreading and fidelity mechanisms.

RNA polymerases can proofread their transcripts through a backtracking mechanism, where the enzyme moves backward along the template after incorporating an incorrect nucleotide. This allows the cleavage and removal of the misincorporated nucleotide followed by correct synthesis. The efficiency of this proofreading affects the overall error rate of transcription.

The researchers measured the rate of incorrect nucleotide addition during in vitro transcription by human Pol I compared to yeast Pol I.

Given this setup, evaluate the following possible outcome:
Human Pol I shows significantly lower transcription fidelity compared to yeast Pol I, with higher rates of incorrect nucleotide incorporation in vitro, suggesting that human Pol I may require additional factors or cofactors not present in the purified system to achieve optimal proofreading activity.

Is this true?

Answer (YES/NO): NO